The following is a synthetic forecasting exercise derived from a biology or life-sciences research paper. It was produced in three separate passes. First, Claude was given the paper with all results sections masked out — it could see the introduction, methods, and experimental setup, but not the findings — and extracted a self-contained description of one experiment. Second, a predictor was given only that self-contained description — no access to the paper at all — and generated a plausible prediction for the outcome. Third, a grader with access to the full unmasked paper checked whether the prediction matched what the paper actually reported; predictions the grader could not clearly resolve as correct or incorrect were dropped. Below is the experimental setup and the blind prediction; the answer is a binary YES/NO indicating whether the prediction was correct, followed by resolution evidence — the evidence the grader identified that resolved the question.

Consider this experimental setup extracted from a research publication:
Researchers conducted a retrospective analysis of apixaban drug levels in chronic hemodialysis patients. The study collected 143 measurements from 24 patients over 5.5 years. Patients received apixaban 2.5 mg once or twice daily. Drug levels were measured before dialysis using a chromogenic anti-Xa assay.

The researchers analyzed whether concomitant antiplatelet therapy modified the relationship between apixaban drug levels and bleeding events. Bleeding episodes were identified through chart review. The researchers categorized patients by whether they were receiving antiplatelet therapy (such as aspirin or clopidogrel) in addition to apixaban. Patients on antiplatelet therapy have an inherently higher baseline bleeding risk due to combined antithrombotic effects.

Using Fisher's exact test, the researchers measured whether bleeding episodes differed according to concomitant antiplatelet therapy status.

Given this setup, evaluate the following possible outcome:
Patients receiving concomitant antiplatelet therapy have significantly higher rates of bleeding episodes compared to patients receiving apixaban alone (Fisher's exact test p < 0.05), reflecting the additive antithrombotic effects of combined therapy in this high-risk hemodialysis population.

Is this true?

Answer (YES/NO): YES